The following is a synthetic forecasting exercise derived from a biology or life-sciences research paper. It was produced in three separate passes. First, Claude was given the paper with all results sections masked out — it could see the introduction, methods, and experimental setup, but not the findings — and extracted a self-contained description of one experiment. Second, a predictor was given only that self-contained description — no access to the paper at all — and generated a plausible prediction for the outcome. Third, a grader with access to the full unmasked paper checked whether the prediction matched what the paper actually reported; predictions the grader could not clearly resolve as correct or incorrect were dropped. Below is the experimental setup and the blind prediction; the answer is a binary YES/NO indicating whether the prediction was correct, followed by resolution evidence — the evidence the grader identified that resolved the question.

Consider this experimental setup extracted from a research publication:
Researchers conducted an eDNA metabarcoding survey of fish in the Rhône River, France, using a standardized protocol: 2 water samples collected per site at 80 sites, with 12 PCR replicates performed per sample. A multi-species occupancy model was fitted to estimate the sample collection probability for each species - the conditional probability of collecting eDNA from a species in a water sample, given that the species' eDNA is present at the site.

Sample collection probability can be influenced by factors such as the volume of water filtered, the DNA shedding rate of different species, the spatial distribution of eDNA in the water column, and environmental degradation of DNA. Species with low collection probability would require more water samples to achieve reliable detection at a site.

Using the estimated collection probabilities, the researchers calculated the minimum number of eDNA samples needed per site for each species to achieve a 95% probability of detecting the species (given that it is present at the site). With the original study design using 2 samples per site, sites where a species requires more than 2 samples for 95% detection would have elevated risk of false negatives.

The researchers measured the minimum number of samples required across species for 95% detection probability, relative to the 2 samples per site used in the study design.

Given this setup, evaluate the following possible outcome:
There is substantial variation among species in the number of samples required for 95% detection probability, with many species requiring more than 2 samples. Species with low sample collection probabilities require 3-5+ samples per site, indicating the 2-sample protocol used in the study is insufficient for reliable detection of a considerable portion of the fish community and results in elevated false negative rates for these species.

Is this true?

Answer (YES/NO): NO